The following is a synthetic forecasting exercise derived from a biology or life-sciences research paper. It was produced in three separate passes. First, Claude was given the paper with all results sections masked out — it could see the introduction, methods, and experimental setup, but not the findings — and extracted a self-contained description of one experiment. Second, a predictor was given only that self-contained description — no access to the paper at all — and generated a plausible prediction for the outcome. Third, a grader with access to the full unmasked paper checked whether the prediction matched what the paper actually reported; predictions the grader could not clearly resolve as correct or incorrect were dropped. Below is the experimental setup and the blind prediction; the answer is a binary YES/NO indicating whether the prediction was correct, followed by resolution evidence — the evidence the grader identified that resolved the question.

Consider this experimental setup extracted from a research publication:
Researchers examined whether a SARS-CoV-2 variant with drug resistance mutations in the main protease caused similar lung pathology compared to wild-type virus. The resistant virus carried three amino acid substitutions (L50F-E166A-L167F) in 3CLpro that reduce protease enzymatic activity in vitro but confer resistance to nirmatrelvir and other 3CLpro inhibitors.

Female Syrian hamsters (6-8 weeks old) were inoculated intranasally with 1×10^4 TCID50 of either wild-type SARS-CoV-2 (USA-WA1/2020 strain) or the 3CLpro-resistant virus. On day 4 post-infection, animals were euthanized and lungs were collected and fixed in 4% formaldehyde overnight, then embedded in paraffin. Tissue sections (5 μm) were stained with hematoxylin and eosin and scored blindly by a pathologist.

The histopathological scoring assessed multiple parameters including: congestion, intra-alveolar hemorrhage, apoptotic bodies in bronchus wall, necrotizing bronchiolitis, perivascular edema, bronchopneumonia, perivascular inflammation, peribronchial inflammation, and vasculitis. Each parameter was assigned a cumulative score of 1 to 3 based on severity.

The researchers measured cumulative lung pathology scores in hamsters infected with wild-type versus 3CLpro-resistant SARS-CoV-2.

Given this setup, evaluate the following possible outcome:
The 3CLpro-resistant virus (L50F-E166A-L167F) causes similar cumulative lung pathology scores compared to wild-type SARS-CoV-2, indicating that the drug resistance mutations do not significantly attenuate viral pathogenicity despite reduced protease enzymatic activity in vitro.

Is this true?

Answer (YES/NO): YES